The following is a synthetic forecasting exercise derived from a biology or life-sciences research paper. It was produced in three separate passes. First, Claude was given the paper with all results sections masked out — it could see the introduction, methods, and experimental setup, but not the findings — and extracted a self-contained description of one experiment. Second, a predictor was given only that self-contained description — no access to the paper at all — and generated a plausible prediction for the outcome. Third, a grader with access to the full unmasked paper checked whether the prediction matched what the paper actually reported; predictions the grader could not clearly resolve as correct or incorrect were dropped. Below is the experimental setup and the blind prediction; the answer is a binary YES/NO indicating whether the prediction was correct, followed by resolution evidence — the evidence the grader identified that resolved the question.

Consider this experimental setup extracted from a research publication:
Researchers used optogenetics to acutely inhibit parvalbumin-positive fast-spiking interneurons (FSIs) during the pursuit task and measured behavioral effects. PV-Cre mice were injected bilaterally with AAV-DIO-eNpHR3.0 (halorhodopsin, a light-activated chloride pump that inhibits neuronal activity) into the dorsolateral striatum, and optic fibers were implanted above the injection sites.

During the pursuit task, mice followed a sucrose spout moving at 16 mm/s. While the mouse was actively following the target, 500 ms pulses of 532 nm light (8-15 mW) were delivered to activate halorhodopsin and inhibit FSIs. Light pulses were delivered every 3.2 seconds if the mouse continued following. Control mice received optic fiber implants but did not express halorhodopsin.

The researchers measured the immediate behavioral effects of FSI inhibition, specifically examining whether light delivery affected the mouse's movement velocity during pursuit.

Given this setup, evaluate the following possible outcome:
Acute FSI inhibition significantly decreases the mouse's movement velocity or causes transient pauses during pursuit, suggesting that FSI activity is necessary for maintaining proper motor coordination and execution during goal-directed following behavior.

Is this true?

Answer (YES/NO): NO